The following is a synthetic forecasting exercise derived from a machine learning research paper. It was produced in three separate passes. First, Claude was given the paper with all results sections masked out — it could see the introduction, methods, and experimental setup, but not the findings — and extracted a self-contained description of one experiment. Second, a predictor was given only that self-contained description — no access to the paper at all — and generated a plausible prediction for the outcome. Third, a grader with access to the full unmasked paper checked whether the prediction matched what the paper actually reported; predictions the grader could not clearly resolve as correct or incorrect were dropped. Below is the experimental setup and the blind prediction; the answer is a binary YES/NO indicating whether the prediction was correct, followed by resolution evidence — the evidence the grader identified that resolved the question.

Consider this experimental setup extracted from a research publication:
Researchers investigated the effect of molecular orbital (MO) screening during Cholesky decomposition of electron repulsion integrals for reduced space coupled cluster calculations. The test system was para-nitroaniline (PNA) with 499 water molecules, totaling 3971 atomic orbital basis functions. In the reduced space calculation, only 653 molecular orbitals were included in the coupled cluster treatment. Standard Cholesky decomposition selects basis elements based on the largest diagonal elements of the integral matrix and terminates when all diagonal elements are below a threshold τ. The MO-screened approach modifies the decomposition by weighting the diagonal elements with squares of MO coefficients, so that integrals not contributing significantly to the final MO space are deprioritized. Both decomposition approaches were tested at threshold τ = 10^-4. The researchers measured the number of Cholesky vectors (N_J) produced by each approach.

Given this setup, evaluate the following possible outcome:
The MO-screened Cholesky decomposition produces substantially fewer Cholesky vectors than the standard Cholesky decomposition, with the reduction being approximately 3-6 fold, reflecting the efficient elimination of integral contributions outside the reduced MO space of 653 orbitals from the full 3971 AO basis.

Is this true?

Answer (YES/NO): YES